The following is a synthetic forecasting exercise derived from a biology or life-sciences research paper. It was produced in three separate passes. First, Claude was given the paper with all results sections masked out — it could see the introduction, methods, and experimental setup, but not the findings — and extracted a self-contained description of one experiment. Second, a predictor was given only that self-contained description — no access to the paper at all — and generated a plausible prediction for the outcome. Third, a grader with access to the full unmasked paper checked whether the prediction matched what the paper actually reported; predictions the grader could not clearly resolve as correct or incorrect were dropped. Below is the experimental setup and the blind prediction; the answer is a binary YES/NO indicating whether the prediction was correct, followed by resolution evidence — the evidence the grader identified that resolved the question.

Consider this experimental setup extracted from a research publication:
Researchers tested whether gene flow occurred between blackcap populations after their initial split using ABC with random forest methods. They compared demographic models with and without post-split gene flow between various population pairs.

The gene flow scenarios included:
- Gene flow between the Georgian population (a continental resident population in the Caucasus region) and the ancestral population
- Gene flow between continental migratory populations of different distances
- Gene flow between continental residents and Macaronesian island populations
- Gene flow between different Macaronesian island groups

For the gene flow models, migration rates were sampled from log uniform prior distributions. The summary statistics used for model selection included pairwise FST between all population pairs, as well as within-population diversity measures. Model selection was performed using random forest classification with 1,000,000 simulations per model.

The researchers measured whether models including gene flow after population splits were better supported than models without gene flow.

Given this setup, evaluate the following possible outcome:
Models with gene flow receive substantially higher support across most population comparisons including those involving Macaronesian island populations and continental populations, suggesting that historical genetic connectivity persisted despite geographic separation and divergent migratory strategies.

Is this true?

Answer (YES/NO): YES